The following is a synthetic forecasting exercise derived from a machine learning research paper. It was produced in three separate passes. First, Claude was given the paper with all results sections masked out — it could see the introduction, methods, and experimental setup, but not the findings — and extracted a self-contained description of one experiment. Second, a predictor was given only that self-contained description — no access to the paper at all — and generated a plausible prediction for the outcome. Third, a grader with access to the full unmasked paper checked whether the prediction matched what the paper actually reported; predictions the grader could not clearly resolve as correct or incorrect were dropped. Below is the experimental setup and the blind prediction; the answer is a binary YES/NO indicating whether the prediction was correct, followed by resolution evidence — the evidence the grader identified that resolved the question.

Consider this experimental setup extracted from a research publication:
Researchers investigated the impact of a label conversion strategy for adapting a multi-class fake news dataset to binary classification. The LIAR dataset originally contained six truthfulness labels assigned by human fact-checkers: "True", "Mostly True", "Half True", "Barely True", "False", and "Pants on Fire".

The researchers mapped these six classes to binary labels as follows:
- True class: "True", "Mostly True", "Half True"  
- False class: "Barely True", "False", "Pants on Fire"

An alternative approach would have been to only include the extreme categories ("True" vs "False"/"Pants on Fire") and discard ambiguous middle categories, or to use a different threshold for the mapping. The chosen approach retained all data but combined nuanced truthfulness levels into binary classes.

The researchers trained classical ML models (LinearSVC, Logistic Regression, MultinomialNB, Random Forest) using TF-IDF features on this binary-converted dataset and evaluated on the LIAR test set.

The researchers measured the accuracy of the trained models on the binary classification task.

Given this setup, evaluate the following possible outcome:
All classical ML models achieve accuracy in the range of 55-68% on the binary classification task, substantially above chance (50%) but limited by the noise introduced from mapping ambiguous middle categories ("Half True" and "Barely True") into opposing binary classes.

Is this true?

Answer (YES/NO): YES